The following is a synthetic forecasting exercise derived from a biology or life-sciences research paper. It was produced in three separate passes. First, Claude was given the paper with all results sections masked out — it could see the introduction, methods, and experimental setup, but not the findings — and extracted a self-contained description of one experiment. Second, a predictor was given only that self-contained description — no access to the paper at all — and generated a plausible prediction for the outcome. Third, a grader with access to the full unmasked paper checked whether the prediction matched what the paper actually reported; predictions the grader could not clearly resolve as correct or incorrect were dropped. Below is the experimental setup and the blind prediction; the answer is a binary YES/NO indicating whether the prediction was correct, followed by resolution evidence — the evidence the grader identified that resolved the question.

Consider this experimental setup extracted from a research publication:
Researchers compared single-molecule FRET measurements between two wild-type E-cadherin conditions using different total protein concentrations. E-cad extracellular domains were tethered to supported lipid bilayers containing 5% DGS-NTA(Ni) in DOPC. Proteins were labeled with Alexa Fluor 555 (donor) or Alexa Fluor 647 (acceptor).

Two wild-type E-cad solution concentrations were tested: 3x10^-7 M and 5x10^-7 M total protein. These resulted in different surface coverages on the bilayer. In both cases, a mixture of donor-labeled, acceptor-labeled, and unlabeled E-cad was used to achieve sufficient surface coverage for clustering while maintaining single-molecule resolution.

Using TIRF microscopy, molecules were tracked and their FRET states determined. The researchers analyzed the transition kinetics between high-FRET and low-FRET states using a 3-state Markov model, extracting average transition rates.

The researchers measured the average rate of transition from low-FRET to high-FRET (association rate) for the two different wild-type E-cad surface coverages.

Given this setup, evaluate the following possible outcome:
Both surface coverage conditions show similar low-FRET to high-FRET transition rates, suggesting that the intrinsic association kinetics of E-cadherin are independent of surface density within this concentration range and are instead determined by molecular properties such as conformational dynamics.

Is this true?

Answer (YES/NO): YES